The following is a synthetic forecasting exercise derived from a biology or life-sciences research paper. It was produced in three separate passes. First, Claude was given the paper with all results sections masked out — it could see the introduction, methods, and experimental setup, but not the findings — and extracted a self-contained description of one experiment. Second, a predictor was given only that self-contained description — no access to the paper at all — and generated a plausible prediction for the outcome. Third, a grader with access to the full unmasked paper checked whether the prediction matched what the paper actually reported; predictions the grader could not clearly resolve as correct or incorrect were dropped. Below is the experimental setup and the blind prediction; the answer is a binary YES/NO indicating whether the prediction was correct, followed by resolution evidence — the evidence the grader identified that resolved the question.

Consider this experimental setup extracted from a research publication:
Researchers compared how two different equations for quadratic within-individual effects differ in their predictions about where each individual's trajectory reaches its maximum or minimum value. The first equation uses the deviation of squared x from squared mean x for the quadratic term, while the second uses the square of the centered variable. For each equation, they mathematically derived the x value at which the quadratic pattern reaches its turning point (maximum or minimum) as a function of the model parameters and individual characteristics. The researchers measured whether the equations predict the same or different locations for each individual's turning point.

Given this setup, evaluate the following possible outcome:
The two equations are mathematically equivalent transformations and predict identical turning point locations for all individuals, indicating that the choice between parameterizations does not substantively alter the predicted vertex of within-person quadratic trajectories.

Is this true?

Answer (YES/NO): NO